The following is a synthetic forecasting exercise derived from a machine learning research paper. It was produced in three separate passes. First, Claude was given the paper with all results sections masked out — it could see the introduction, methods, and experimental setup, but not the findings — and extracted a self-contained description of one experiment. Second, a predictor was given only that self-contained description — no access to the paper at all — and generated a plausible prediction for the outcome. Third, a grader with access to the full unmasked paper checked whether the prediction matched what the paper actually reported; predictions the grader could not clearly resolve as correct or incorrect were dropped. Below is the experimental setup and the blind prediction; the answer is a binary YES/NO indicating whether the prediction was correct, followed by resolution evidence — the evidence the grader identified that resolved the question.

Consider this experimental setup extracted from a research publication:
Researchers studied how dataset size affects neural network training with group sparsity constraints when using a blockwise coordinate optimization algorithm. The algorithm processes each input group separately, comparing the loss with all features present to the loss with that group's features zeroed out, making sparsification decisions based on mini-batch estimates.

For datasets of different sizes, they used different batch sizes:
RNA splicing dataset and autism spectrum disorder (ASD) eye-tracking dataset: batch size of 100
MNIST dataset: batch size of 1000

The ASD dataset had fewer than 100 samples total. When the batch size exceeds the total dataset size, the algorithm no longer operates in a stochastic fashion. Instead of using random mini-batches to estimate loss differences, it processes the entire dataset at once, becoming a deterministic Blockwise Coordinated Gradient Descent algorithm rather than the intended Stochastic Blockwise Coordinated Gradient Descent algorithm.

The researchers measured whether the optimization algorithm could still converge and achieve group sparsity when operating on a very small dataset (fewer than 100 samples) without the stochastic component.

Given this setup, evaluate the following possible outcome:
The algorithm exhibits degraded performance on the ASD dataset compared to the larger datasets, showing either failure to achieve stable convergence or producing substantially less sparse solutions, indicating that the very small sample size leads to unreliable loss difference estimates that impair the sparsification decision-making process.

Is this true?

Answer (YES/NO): NO